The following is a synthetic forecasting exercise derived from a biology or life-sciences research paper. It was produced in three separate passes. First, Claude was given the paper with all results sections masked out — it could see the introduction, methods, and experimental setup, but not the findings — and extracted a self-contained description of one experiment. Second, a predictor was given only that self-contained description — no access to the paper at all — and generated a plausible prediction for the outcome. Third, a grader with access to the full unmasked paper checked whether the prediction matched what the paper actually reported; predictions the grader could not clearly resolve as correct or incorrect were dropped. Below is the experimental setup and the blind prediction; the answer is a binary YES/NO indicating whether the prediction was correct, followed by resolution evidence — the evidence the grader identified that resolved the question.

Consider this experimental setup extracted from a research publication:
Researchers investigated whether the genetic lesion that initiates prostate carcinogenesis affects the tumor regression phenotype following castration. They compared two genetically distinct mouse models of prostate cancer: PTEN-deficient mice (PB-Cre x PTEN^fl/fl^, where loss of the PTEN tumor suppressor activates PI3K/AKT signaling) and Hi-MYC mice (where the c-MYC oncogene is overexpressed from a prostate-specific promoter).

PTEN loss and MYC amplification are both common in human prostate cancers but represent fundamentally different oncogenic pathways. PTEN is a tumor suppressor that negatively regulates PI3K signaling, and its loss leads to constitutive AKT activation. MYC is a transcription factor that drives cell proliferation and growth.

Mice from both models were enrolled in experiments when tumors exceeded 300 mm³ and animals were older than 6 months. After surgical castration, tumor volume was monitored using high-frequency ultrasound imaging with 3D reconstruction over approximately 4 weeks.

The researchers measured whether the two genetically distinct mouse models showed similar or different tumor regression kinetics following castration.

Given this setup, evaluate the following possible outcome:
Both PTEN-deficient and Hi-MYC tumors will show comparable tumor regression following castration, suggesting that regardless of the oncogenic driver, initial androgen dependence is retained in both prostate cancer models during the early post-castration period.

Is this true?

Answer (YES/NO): NO